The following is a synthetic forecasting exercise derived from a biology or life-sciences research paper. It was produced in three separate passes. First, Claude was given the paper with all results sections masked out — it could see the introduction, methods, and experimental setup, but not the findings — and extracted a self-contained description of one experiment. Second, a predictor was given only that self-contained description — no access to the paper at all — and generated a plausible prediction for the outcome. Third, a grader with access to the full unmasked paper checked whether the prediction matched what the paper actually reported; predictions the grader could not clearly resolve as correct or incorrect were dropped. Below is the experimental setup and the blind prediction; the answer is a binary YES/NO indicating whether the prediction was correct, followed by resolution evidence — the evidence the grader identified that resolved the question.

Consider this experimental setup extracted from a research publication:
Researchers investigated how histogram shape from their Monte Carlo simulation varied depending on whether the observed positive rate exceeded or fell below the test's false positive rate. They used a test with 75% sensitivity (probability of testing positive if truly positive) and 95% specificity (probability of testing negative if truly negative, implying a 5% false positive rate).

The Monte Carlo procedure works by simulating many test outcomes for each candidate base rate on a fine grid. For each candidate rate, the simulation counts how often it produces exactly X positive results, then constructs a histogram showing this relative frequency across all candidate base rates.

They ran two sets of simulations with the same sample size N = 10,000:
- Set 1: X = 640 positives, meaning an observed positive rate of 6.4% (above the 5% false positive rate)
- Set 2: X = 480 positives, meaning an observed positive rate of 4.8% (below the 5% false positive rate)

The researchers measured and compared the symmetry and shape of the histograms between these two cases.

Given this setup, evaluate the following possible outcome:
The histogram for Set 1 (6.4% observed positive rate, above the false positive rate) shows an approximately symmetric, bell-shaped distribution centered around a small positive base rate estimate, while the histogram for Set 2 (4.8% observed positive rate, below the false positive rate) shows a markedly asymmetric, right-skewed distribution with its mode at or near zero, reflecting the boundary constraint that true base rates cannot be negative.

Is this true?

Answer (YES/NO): YES